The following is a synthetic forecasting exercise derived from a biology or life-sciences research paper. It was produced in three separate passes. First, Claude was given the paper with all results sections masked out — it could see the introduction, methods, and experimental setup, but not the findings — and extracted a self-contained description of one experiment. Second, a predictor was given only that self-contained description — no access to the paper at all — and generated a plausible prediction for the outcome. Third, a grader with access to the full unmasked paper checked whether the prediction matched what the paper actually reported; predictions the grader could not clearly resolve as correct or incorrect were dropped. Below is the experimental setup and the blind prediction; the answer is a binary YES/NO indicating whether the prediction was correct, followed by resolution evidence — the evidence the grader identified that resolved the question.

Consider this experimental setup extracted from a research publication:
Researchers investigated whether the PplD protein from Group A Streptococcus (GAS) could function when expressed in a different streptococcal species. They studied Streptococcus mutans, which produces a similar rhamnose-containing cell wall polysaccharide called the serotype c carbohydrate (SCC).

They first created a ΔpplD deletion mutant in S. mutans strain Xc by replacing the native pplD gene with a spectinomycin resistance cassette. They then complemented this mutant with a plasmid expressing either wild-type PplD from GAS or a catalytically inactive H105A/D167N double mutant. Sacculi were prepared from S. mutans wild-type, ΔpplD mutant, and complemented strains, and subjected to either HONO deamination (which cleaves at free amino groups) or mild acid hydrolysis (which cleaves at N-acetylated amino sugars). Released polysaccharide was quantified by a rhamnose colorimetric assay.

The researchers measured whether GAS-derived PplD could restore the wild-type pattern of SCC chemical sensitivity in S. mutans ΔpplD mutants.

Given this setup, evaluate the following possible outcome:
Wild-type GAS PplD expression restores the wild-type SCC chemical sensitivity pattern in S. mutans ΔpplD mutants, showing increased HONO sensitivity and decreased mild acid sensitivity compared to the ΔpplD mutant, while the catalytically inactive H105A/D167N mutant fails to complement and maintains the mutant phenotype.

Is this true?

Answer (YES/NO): YES